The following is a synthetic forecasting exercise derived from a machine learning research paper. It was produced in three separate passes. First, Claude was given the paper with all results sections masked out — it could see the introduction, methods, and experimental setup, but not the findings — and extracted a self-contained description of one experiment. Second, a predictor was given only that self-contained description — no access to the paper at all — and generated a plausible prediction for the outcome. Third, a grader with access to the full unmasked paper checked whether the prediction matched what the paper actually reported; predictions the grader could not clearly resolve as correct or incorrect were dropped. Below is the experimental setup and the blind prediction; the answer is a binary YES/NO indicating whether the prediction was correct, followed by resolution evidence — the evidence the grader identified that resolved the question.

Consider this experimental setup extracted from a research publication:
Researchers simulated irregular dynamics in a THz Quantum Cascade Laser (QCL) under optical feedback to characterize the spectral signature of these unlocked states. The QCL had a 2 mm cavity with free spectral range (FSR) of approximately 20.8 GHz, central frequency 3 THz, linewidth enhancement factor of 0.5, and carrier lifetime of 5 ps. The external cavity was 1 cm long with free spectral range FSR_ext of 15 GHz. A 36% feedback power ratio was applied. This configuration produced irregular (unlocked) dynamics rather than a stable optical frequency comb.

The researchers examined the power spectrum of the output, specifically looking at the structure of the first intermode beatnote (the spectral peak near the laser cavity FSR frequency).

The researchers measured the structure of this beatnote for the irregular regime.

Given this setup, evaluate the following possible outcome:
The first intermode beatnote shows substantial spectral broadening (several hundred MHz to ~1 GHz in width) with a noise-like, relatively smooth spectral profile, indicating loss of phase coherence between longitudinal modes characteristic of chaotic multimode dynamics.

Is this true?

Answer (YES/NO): NO